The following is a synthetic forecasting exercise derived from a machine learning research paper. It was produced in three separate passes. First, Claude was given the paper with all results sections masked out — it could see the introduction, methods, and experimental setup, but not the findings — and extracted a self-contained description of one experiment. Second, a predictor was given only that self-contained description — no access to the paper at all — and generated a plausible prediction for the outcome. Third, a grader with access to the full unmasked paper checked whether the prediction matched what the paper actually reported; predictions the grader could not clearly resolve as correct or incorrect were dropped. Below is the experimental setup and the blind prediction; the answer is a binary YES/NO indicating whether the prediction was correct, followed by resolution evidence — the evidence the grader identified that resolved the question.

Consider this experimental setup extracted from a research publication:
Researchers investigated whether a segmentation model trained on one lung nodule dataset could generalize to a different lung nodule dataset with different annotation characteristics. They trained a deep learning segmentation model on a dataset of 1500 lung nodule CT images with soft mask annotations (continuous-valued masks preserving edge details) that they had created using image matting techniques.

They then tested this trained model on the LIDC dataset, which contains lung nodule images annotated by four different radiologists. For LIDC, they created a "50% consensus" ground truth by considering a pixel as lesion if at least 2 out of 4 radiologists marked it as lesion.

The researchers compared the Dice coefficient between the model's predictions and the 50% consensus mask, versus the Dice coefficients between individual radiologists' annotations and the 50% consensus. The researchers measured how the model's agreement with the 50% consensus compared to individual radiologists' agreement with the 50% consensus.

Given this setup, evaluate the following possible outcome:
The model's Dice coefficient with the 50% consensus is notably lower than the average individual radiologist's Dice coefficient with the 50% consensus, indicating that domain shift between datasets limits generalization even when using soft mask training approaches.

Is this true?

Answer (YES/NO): NO